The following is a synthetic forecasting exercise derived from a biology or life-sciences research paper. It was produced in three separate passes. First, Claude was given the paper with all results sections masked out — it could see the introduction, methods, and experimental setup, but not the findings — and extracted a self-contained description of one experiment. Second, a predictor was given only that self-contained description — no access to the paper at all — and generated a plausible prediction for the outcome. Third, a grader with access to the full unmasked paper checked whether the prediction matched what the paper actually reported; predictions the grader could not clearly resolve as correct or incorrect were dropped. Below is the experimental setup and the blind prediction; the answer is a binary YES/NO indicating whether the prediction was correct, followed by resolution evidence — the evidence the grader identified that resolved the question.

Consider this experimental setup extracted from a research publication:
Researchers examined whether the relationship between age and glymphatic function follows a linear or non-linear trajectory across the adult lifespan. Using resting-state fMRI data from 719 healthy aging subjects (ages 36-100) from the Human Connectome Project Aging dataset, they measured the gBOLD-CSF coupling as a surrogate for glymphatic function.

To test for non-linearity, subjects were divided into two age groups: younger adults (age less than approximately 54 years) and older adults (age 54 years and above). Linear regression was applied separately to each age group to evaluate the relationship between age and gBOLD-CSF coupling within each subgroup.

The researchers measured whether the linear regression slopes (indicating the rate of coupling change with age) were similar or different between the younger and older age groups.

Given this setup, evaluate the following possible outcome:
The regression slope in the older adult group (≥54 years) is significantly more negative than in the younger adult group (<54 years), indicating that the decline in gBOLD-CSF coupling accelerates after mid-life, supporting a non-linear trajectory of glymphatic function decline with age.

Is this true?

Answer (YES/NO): NO